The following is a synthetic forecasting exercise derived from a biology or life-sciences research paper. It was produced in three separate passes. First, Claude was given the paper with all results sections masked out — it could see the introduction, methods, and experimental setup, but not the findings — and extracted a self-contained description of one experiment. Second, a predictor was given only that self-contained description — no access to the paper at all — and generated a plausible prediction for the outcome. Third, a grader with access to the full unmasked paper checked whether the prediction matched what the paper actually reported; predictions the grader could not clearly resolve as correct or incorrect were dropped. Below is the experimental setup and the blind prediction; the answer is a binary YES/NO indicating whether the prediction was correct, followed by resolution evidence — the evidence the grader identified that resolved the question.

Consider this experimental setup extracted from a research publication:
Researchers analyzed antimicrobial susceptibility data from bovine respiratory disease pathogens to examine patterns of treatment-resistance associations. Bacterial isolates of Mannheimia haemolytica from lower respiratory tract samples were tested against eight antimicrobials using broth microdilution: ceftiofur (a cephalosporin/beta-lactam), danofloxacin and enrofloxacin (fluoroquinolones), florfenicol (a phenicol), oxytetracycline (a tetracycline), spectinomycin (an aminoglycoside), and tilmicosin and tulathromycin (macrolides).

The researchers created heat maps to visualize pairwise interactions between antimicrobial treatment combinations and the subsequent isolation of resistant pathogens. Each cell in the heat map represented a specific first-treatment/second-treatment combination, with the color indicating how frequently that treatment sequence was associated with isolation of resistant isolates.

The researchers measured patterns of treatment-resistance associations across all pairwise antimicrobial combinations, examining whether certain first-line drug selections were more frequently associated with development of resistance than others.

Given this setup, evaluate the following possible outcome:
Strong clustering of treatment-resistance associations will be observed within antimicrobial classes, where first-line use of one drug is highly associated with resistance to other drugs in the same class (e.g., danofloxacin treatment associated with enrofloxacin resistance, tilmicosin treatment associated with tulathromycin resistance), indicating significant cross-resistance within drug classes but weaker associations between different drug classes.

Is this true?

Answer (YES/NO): NO